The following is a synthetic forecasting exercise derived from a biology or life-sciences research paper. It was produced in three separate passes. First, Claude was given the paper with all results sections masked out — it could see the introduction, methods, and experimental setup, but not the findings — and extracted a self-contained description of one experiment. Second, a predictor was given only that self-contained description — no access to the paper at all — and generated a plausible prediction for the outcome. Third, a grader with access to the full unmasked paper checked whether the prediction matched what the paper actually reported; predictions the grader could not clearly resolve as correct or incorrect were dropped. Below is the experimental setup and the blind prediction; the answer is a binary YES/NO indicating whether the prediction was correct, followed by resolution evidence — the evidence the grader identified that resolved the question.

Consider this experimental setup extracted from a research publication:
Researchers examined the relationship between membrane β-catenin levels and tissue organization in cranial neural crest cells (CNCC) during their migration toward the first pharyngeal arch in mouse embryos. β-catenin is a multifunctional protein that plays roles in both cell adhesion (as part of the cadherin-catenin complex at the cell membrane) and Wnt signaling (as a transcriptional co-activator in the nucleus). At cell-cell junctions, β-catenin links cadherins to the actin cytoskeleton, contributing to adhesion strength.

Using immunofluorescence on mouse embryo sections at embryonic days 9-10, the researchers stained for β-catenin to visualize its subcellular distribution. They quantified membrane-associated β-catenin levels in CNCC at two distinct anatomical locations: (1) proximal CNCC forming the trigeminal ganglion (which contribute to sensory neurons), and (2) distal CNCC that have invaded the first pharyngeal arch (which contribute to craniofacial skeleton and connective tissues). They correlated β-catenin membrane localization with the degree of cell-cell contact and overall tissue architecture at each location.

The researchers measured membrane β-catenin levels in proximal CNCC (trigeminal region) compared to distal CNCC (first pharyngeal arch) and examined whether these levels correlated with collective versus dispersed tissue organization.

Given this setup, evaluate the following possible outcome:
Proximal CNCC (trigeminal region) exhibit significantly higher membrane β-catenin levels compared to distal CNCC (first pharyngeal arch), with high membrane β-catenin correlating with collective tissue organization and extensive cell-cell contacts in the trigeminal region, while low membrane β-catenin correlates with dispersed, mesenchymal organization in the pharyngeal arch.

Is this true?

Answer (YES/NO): YES